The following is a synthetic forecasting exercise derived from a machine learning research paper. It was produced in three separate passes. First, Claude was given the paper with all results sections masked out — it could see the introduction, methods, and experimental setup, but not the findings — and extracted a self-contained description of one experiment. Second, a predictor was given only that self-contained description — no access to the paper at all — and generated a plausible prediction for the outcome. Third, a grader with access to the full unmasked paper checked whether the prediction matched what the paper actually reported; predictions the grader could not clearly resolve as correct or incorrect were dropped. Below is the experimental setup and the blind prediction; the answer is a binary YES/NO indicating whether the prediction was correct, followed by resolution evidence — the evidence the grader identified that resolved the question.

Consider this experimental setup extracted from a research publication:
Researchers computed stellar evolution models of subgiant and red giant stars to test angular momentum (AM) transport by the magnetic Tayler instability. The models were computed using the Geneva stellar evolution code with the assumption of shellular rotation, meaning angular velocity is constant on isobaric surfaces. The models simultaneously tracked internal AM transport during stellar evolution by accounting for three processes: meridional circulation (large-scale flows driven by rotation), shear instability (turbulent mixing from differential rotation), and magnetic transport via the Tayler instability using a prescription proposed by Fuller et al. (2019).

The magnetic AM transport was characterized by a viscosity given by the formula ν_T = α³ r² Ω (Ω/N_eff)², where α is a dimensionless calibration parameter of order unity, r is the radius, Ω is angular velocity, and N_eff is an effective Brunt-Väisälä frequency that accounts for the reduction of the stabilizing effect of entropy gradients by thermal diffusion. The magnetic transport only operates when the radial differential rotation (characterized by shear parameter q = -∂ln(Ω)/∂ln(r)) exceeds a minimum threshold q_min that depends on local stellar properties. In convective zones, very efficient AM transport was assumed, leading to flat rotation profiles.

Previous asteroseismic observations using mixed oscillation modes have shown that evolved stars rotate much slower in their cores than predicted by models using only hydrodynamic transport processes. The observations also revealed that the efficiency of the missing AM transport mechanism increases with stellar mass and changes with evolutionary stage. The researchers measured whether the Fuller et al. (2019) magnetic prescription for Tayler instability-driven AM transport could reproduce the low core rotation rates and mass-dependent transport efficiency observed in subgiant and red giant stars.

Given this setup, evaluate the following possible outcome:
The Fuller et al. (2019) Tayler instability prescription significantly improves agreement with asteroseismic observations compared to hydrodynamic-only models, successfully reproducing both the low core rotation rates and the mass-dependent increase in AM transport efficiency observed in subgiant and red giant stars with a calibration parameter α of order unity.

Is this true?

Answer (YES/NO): NO